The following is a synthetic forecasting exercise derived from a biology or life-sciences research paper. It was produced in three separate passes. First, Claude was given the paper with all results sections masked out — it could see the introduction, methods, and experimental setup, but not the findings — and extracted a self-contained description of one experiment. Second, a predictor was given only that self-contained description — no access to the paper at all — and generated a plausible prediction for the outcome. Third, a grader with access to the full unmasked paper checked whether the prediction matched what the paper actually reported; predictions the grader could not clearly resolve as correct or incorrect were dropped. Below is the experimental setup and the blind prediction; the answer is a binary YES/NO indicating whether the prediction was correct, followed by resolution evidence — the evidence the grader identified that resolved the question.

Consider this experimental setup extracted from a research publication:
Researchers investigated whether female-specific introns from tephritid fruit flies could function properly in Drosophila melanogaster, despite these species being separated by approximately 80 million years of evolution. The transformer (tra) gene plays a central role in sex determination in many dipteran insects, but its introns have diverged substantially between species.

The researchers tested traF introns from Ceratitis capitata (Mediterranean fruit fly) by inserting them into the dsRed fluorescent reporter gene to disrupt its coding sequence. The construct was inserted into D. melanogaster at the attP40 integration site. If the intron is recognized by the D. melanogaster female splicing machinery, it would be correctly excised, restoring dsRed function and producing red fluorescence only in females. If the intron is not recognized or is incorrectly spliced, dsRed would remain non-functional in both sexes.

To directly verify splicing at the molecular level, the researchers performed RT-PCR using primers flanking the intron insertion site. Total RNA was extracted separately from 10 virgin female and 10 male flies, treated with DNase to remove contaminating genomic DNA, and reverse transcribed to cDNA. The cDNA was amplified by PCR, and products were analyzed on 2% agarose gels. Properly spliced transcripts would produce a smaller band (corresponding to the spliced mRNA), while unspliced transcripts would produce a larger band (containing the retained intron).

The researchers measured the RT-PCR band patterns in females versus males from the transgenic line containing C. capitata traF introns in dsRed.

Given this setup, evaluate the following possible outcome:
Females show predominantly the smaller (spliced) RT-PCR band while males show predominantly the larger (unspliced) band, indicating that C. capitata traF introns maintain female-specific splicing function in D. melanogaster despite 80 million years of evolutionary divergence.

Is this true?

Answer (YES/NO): YES